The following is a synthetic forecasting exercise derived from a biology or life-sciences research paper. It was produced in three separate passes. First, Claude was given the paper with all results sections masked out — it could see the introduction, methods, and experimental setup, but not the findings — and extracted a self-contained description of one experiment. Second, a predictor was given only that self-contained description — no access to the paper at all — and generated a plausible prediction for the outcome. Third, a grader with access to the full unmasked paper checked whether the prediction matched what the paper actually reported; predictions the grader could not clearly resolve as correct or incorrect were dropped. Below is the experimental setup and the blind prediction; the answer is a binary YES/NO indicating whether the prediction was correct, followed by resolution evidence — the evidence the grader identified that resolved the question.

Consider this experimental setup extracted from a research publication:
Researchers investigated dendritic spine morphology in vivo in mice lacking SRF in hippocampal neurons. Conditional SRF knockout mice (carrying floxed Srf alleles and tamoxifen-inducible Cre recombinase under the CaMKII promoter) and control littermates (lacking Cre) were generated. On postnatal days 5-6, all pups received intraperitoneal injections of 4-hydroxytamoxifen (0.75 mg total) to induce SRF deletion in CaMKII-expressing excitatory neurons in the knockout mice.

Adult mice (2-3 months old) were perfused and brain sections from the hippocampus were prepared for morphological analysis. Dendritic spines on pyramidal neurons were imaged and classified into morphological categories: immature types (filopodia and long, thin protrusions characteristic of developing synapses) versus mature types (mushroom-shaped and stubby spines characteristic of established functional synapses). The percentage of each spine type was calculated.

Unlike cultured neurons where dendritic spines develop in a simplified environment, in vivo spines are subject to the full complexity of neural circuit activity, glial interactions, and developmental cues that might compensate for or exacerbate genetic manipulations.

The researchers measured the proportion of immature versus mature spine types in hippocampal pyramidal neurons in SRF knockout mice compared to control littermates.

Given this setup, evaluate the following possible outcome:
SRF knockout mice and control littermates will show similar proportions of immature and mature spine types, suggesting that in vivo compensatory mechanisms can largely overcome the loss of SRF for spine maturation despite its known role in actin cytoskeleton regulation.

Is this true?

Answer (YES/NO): NO